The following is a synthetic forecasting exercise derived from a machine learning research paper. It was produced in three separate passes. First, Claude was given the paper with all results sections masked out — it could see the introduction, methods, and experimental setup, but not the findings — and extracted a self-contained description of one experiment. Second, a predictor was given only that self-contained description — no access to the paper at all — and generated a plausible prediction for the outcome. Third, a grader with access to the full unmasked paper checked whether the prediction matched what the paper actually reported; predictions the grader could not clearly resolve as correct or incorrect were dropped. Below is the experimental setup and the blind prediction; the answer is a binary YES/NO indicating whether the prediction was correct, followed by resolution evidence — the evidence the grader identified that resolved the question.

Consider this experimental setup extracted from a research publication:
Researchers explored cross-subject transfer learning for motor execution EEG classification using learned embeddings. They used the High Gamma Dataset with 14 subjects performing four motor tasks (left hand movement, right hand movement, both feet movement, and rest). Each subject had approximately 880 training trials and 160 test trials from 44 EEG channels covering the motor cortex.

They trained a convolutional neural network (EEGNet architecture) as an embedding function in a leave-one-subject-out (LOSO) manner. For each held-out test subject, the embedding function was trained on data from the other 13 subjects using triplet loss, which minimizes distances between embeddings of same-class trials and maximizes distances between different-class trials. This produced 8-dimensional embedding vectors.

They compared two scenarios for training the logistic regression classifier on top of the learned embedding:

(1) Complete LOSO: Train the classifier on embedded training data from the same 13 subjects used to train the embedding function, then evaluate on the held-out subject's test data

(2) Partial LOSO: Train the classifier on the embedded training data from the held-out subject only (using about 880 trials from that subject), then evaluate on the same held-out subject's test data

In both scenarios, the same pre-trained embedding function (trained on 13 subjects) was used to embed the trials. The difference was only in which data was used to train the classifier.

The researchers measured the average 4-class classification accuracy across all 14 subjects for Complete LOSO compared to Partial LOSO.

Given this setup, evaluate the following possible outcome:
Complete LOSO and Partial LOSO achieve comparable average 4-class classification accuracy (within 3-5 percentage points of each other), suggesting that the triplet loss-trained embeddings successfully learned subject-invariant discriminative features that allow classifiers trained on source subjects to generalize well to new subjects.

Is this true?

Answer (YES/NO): NO